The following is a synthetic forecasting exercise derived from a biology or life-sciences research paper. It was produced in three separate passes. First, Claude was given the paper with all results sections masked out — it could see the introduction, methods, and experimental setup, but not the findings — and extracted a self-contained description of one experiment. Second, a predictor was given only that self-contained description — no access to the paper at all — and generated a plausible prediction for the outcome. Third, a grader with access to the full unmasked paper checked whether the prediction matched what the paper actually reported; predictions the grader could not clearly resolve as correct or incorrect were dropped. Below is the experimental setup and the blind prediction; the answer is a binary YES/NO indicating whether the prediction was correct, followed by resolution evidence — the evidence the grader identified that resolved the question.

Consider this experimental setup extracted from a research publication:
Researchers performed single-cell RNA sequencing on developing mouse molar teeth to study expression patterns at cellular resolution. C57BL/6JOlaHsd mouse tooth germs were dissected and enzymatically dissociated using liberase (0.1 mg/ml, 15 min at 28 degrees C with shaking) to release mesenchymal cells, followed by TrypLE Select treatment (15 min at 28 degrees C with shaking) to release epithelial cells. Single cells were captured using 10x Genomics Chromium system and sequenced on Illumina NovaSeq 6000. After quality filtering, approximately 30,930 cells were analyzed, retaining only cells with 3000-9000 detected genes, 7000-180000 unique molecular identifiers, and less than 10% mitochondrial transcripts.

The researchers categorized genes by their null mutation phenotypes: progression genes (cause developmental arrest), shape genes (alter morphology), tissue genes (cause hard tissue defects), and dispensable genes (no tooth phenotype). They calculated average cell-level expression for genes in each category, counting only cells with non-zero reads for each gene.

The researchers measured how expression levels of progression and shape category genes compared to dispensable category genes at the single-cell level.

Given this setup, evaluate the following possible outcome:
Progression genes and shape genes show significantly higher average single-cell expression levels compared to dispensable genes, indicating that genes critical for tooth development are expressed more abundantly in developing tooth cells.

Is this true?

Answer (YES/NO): NO